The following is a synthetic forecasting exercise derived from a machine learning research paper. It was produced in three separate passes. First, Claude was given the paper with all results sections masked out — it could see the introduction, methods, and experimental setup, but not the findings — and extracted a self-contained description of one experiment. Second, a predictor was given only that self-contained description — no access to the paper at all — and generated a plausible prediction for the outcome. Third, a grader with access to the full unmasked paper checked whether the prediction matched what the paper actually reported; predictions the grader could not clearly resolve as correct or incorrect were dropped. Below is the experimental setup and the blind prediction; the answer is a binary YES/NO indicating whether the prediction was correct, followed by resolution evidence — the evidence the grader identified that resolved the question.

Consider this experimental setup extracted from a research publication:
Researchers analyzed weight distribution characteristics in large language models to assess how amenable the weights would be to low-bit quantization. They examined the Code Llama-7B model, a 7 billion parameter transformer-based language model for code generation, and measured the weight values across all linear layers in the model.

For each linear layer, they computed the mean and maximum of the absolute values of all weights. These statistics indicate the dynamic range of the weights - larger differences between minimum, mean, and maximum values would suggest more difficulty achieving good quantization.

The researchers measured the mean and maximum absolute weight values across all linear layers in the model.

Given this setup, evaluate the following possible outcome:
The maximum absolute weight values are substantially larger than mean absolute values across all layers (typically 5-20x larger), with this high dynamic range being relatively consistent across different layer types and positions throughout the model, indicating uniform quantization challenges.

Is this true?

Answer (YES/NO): NO